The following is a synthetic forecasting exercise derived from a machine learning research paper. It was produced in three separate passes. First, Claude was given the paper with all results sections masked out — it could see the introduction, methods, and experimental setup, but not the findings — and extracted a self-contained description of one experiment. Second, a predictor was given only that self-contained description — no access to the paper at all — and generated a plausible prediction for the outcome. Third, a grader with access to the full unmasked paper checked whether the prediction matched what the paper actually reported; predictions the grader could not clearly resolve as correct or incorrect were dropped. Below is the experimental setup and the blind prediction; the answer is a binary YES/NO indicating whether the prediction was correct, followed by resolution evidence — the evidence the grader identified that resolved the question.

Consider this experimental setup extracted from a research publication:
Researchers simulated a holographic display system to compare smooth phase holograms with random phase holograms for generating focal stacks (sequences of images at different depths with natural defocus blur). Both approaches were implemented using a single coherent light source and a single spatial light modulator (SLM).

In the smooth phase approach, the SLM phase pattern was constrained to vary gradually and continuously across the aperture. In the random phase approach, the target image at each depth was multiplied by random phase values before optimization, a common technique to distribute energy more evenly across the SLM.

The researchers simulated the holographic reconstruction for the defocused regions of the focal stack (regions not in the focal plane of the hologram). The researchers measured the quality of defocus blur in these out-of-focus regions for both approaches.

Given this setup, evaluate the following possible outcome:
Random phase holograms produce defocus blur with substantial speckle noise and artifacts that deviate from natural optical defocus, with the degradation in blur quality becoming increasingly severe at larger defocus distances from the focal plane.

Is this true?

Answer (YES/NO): NO